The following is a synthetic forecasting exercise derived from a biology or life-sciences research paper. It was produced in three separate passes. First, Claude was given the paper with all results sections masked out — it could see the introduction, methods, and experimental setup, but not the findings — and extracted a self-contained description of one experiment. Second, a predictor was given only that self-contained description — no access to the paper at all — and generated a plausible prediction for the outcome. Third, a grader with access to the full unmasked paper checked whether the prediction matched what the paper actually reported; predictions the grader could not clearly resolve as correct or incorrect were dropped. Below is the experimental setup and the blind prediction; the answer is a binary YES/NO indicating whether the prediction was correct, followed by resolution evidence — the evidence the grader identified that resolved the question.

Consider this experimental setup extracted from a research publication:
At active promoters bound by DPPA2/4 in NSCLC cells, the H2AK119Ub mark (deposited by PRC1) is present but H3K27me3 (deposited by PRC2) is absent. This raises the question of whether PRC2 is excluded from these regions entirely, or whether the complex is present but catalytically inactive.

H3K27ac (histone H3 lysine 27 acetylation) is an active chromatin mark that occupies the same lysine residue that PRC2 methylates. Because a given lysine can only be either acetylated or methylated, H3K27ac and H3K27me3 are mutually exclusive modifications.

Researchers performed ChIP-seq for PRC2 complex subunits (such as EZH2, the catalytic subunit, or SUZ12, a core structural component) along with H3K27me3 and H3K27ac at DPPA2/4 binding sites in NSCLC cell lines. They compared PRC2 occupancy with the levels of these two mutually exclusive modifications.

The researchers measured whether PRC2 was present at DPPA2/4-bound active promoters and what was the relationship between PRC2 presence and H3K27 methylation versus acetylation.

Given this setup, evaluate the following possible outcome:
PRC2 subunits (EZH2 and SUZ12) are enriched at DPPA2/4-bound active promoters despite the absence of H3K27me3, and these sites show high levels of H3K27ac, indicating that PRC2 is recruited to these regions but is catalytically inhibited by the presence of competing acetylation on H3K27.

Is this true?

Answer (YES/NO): NO